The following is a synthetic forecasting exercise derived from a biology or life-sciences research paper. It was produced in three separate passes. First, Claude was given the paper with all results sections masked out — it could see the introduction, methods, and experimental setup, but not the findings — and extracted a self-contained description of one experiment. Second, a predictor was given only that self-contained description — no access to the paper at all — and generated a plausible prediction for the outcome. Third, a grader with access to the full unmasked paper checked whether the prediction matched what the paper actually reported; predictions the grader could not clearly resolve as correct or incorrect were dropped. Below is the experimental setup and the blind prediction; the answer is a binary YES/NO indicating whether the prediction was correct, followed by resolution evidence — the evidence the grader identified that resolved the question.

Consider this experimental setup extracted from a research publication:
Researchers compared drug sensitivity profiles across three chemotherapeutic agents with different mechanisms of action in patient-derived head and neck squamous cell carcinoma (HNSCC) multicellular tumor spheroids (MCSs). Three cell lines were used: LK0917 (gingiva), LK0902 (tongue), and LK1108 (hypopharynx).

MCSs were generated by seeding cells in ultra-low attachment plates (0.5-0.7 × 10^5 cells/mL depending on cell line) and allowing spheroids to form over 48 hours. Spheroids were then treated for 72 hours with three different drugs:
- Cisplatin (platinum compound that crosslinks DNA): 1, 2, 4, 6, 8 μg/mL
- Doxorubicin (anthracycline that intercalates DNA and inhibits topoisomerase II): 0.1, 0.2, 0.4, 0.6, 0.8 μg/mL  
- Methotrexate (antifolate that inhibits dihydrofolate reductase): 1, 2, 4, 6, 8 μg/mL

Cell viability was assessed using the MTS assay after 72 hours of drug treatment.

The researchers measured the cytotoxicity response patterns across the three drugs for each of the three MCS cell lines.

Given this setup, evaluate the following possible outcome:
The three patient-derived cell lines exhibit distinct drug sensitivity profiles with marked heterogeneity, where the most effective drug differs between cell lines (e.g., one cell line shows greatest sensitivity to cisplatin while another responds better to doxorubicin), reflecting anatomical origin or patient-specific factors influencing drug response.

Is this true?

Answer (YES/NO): NO